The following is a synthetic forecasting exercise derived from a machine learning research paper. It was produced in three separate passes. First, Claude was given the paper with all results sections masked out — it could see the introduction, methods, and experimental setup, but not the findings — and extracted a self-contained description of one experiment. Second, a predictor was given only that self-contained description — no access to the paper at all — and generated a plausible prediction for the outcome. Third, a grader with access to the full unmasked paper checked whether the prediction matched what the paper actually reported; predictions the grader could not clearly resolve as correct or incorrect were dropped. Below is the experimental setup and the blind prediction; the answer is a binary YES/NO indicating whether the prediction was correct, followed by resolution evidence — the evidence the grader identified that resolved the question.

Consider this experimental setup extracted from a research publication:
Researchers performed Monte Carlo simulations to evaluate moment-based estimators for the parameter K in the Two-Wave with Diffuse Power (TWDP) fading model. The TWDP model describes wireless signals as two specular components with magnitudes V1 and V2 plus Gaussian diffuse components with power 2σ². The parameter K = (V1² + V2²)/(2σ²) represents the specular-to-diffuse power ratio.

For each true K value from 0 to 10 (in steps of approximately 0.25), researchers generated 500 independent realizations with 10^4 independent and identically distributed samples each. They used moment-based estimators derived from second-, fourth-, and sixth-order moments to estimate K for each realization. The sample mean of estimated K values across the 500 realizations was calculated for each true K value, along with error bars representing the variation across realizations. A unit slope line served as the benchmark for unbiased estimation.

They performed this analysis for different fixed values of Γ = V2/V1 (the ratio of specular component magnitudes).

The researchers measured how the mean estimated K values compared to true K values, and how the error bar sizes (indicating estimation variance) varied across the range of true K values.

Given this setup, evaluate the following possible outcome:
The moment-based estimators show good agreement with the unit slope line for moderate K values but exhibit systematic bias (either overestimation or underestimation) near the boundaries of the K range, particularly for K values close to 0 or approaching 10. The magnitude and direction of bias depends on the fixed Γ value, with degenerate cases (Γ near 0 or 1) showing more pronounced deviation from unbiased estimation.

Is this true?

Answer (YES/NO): NO